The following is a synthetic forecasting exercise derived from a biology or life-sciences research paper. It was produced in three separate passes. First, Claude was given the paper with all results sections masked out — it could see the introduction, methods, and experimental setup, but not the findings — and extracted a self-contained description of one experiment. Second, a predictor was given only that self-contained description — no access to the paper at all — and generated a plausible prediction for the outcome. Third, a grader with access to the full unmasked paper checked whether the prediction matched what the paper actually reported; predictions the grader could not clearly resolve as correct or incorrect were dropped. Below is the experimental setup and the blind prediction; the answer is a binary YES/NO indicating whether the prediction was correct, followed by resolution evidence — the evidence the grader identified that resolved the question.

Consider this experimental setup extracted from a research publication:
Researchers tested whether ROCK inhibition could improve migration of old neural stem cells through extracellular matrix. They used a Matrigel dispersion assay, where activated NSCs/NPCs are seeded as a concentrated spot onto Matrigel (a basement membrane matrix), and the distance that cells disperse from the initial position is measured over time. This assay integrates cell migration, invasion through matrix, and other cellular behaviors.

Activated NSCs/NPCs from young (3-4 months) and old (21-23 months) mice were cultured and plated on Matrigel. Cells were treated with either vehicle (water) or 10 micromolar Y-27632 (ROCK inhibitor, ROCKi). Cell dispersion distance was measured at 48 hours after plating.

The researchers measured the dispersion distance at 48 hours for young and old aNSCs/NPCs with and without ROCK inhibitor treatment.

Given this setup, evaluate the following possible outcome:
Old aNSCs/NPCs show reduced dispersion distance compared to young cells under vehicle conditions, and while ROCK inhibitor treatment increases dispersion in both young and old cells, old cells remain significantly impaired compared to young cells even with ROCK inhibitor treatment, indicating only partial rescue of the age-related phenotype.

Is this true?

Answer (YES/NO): NO